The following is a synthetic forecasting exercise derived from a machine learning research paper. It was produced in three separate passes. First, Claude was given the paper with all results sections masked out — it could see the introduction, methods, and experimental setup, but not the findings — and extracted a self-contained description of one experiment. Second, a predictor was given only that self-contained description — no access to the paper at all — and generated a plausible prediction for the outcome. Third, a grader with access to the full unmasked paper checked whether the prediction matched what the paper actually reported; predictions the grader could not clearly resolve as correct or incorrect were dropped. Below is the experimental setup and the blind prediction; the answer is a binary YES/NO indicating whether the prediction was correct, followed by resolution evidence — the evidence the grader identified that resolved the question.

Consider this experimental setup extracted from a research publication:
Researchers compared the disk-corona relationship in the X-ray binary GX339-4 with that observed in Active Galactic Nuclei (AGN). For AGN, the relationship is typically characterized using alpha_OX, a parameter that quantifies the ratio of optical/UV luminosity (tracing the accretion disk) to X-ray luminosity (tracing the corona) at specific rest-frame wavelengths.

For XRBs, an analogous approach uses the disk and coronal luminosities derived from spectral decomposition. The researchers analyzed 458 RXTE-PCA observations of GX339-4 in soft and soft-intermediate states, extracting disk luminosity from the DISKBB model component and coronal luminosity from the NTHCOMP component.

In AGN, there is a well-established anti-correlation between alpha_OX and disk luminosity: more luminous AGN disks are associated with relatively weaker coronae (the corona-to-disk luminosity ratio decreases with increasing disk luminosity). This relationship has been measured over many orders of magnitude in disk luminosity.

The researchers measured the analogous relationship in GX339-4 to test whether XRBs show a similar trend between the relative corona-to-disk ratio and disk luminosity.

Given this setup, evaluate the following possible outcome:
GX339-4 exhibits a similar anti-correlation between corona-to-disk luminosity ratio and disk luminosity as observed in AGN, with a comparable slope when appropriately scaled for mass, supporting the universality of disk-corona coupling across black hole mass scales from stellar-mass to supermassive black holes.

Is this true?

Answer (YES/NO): NO